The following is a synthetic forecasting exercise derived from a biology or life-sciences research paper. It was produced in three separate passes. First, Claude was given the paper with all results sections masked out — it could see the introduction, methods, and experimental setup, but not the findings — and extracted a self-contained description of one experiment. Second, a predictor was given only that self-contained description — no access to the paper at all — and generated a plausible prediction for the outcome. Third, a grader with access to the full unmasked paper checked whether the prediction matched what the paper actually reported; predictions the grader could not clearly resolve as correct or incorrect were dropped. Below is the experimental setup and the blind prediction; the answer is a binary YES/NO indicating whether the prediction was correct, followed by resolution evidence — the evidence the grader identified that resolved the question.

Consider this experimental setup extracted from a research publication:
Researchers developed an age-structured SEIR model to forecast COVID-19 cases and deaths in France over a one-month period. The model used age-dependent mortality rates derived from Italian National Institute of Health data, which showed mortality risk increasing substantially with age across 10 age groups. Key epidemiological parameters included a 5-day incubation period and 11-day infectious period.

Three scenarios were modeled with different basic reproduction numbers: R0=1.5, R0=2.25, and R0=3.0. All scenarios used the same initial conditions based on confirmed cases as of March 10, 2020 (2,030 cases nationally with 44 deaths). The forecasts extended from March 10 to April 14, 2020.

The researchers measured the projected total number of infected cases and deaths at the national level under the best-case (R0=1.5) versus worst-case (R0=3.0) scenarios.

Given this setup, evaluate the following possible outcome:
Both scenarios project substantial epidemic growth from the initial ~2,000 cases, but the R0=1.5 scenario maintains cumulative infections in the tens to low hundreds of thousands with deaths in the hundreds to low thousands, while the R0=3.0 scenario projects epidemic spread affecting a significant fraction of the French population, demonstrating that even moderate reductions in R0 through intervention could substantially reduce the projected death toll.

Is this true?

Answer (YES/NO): NO